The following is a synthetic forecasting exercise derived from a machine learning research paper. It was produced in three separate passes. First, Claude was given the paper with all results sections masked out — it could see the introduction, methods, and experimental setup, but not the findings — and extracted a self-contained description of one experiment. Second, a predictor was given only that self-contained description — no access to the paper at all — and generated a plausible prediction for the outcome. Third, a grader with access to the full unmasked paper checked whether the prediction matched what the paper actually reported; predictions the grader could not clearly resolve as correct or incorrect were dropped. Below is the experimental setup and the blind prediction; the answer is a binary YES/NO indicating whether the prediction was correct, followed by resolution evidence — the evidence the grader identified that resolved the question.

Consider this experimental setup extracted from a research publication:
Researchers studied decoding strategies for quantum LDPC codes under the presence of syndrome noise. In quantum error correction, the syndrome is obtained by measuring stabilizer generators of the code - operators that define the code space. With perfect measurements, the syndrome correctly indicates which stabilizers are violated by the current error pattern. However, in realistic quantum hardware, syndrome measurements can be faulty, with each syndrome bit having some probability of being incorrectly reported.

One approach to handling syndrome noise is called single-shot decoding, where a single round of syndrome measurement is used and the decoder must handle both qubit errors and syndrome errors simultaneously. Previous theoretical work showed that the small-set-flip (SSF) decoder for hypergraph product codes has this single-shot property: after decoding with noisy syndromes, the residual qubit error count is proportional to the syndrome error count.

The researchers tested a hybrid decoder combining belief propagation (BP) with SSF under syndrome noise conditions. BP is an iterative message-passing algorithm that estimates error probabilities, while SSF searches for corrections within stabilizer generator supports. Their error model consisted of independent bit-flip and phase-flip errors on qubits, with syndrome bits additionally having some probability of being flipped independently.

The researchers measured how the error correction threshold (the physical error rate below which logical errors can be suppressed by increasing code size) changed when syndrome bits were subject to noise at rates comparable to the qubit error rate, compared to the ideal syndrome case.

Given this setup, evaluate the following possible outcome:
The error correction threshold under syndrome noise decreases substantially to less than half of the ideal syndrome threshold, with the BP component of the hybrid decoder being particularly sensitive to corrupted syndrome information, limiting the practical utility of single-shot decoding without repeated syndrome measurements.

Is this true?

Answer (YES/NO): NO